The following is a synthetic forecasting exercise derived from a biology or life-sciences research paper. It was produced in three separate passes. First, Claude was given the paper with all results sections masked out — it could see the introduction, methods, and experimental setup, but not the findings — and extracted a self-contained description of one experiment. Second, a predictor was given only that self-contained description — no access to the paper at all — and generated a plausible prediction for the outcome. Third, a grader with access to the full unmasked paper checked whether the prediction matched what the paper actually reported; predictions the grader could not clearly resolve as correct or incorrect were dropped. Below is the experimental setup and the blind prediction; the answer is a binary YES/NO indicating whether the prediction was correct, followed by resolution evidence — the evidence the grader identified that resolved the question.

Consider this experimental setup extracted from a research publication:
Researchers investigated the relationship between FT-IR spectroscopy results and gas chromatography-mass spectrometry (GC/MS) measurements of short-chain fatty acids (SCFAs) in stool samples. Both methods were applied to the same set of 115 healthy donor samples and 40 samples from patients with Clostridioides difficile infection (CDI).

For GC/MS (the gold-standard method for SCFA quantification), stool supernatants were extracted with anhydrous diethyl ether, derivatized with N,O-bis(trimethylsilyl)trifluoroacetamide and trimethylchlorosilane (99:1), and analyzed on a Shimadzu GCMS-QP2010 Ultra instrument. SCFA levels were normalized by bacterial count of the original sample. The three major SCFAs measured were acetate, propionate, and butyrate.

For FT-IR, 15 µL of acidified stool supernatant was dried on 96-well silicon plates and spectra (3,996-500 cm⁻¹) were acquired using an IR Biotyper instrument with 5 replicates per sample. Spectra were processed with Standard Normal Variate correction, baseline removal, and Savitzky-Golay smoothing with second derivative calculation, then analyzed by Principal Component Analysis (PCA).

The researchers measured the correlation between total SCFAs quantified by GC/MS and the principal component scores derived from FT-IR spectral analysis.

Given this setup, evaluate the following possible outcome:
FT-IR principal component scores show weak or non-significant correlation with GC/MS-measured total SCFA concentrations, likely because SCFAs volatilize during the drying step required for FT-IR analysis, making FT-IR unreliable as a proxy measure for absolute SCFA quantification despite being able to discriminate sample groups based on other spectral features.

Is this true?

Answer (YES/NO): NO